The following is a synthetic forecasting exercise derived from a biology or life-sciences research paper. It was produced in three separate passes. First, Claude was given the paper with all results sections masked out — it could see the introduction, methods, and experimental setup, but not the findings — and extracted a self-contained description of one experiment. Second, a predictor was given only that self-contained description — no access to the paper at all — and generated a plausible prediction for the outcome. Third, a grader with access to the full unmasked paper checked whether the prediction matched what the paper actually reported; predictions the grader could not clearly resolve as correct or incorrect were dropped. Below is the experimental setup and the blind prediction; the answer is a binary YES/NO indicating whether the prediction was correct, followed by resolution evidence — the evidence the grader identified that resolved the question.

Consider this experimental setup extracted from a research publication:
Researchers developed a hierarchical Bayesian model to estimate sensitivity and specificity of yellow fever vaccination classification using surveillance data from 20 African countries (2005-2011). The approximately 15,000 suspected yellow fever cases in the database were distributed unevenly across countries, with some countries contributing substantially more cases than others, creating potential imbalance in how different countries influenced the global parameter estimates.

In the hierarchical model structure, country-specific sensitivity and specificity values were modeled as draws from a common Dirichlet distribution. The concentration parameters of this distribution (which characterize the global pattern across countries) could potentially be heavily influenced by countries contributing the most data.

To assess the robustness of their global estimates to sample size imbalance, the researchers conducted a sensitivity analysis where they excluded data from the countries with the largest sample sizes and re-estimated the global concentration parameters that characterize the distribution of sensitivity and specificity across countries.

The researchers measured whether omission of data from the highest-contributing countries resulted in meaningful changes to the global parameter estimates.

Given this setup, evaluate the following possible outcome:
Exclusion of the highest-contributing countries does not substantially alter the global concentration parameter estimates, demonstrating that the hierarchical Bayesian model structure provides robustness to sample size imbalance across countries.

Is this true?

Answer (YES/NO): YES